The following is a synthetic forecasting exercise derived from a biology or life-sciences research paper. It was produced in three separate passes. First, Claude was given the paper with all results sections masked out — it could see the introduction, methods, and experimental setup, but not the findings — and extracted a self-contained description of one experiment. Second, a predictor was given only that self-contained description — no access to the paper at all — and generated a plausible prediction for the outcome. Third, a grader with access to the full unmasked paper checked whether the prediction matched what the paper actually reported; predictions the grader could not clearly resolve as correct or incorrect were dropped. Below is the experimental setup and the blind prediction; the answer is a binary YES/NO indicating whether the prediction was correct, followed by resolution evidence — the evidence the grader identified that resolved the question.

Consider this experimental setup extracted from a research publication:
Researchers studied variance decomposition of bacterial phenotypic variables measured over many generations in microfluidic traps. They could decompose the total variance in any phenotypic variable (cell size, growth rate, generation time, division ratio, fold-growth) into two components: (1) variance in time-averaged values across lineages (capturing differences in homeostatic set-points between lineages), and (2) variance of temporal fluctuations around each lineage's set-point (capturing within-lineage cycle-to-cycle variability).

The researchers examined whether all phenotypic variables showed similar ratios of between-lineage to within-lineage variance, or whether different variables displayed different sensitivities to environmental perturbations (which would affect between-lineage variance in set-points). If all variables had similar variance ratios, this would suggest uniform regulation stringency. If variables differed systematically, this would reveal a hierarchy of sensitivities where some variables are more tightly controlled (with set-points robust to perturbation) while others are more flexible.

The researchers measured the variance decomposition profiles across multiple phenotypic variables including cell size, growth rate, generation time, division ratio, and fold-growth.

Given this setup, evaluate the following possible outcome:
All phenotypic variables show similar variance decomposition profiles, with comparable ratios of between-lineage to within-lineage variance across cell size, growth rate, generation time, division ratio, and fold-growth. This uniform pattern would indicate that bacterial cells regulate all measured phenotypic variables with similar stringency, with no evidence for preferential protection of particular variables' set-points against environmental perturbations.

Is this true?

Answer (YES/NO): NO